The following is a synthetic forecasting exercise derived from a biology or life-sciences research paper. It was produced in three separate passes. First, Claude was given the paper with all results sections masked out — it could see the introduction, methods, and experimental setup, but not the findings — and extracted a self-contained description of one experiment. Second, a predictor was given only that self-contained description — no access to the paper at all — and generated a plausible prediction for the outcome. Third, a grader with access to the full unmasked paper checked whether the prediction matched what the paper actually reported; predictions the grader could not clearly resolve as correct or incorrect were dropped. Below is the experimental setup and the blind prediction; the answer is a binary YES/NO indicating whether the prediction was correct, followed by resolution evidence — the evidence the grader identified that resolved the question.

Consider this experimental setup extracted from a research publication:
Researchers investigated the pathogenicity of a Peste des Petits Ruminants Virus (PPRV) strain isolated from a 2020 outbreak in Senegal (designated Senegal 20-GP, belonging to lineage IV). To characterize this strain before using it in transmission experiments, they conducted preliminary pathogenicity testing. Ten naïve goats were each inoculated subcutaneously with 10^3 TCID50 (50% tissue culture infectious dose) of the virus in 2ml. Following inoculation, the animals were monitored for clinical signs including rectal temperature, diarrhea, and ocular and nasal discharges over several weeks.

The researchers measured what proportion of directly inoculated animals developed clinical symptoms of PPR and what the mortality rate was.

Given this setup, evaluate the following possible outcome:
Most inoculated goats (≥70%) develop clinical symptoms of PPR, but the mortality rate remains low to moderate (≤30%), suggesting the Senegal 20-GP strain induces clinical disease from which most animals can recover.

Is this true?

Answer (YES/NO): NO